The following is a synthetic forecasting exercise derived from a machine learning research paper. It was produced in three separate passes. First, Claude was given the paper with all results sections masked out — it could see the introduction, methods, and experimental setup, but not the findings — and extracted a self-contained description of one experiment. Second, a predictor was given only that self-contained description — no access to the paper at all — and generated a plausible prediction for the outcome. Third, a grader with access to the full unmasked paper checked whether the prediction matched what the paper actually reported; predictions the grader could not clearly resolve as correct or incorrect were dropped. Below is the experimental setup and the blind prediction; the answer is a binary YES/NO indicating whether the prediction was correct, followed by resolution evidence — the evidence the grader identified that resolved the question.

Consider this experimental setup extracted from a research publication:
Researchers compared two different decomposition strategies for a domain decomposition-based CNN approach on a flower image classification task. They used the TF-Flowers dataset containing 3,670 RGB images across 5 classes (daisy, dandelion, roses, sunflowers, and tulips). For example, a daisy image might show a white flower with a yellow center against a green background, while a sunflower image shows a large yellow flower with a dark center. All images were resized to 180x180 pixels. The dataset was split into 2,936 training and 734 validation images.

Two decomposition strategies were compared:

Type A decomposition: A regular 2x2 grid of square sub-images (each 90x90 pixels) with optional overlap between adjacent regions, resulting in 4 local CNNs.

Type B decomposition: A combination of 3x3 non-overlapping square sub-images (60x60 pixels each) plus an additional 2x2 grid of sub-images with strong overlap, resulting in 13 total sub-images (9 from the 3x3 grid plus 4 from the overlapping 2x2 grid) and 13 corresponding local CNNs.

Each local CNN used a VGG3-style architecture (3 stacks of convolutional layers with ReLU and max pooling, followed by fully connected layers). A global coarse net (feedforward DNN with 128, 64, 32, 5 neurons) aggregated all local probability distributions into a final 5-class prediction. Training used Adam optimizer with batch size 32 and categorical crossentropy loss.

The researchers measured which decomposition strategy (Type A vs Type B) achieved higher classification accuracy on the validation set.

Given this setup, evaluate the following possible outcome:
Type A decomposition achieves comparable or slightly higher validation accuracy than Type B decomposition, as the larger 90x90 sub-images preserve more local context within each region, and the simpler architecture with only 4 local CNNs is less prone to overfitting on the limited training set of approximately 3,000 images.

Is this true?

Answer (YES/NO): NO